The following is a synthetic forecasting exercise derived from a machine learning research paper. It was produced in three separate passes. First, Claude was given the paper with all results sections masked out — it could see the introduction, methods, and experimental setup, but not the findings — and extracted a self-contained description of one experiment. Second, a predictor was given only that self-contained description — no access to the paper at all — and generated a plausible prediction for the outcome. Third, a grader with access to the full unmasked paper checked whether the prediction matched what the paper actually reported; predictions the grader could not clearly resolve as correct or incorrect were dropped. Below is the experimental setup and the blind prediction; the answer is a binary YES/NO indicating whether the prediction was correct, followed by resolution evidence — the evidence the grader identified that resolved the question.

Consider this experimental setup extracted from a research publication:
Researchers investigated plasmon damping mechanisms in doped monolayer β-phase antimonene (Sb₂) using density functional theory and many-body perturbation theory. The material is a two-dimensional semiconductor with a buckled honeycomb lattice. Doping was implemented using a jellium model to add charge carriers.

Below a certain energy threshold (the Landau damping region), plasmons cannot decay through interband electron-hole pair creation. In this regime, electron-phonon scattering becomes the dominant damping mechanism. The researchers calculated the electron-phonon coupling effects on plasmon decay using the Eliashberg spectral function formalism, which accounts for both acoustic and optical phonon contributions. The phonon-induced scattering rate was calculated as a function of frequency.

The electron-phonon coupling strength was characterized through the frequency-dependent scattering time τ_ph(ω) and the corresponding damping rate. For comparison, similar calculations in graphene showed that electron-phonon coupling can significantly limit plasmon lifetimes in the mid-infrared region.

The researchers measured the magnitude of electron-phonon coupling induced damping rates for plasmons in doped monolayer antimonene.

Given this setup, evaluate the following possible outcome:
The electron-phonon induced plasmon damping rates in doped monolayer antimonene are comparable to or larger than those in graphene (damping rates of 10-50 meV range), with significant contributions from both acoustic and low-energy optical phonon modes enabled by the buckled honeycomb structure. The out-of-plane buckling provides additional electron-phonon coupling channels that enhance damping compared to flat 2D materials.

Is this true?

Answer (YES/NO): NO